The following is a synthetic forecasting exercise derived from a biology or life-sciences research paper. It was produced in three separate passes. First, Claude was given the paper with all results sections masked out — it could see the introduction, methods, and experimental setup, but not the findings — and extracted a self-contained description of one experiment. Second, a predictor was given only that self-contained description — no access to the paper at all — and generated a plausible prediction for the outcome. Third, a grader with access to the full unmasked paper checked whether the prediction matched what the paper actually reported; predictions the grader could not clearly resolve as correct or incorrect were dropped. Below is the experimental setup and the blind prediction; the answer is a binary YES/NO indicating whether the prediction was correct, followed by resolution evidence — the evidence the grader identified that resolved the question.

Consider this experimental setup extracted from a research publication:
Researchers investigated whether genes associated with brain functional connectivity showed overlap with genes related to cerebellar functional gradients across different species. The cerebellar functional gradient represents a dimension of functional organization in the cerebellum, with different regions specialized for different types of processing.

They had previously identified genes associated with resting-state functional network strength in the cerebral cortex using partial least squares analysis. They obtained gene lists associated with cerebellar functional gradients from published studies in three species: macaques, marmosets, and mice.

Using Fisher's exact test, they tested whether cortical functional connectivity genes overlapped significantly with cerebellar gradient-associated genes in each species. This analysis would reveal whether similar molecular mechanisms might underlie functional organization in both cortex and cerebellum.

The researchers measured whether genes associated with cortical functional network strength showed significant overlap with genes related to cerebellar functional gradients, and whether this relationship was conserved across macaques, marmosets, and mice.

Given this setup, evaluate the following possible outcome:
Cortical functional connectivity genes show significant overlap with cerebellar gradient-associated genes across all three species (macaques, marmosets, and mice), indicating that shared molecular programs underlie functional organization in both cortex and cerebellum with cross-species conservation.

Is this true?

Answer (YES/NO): NO